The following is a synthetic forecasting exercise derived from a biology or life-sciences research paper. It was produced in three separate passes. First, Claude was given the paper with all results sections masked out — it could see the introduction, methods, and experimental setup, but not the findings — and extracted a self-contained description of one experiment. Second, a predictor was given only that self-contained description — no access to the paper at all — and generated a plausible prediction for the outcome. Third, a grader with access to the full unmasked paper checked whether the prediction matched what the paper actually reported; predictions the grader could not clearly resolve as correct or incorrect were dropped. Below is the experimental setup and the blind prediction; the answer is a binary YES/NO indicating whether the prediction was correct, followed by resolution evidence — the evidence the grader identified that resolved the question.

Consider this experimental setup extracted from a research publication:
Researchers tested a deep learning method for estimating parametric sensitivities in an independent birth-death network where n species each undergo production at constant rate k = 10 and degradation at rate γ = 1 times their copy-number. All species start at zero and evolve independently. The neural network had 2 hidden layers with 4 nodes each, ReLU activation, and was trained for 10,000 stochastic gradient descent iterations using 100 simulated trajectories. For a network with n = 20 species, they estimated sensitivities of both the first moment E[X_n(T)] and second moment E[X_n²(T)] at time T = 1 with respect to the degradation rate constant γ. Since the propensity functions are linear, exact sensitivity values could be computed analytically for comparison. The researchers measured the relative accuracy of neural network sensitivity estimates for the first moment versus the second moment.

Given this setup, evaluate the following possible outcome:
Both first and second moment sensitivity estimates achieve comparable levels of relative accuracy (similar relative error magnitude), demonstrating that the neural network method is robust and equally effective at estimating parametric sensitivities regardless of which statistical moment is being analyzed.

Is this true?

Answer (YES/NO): NO